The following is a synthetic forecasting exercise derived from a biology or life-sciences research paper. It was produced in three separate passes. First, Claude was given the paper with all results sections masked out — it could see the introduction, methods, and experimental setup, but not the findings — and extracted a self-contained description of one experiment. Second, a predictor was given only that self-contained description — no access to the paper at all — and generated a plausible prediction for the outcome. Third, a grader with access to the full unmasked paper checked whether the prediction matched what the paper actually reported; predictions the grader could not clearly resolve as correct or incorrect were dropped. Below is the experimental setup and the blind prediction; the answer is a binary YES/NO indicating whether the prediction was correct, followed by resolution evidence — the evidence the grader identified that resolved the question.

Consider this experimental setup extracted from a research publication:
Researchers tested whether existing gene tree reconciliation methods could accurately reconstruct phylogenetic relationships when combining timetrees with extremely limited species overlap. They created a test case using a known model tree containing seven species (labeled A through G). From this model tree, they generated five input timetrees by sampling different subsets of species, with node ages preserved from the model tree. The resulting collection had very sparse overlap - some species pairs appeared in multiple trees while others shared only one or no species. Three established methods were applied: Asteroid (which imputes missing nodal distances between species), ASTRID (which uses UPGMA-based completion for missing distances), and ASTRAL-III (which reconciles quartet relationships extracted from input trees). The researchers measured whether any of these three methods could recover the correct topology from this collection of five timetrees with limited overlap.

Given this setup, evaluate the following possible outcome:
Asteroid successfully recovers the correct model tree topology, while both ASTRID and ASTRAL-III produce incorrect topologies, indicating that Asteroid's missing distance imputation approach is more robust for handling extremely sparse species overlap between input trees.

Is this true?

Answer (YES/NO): NO